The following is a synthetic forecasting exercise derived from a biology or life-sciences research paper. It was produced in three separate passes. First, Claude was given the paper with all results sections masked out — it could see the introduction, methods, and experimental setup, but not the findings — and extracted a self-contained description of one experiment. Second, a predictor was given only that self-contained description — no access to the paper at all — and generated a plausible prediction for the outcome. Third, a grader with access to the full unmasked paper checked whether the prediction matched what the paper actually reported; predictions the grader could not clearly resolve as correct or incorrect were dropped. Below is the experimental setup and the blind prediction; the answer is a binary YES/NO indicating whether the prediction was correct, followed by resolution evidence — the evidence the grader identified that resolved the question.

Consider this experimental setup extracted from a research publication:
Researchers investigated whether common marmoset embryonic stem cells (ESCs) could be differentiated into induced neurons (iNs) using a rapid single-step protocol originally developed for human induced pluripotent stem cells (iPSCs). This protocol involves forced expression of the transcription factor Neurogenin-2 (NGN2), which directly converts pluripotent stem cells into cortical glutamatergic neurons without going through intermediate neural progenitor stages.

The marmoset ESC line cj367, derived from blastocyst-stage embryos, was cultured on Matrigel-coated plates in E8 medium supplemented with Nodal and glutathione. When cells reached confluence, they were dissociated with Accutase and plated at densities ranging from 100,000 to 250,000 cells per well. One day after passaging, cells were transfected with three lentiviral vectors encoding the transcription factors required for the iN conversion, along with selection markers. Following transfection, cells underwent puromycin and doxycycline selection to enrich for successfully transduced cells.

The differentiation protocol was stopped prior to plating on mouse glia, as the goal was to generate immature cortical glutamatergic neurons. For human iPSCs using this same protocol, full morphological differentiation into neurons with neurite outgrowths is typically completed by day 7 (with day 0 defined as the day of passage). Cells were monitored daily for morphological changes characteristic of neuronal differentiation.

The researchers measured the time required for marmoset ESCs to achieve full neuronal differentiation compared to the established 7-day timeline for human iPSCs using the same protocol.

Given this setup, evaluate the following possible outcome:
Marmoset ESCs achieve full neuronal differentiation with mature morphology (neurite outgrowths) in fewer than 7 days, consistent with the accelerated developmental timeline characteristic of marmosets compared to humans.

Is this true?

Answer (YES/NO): NO